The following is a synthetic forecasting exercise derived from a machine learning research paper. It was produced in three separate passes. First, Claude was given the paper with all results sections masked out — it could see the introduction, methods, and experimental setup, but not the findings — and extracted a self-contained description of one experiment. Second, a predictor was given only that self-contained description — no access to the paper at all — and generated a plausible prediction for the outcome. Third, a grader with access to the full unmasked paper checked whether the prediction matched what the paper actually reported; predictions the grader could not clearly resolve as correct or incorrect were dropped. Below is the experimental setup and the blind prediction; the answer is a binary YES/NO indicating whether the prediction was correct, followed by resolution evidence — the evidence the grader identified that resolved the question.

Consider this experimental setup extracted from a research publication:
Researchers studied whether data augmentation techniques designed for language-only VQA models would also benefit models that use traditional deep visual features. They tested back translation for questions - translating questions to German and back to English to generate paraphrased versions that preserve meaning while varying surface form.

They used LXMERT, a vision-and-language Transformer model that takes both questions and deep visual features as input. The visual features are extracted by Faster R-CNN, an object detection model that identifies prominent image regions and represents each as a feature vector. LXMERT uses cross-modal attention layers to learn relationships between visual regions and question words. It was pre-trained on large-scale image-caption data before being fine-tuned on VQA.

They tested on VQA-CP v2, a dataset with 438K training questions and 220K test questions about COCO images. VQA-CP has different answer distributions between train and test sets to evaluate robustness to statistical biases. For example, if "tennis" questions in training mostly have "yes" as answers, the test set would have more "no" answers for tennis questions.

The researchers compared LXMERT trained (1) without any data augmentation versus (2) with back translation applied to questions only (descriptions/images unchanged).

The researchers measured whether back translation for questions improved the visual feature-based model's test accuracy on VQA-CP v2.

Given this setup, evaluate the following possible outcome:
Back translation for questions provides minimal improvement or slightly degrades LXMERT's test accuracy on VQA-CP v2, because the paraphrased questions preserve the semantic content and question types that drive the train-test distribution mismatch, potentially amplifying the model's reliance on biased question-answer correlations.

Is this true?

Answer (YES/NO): NO